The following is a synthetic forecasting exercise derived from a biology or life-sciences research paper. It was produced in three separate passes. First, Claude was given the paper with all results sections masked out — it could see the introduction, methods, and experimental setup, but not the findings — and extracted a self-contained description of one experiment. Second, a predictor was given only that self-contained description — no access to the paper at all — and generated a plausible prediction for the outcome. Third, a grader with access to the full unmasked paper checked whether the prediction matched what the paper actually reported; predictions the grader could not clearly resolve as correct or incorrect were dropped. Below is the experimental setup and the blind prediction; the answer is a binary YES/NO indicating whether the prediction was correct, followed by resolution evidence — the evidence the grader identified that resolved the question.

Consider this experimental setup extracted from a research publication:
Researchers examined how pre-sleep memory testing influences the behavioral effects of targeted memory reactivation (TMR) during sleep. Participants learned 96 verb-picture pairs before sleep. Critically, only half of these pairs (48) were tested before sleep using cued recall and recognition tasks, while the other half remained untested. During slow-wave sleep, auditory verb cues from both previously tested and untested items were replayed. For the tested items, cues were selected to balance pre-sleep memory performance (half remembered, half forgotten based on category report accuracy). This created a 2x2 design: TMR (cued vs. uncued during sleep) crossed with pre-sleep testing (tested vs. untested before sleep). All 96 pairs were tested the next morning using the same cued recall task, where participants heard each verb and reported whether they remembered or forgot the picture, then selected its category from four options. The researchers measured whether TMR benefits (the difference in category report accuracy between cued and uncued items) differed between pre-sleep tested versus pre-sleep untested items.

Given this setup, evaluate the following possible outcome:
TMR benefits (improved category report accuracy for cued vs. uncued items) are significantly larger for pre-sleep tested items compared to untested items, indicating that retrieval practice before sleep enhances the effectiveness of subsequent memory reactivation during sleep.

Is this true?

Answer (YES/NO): NO